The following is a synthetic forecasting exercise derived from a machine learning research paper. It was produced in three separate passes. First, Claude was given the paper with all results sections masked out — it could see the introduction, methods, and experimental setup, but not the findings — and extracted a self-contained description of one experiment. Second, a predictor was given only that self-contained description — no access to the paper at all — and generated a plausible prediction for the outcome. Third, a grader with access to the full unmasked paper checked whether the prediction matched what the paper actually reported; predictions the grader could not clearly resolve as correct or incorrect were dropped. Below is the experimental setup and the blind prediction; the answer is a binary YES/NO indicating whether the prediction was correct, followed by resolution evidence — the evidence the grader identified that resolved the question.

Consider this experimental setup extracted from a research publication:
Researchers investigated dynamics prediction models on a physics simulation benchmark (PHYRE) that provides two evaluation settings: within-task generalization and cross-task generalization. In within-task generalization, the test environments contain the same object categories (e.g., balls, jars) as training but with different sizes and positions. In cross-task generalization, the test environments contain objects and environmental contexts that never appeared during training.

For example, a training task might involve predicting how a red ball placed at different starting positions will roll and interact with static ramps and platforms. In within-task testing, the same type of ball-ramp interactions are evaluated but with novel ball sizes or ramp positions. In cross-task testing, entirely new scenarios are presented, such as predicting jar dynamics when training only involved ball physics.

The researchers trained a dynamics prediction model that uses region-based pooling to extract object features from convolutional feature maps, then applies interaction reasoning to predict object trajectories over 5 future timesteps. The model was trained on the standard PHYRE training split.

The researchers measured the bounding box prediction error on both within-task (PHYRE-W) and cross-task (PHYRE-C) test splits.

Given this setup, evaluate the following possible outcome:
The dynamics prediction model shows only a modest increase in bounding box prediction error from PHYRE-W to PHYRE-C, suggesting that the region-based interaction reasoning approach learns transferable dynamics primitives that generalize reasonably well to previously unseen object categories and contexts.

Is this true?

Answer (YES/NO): NO